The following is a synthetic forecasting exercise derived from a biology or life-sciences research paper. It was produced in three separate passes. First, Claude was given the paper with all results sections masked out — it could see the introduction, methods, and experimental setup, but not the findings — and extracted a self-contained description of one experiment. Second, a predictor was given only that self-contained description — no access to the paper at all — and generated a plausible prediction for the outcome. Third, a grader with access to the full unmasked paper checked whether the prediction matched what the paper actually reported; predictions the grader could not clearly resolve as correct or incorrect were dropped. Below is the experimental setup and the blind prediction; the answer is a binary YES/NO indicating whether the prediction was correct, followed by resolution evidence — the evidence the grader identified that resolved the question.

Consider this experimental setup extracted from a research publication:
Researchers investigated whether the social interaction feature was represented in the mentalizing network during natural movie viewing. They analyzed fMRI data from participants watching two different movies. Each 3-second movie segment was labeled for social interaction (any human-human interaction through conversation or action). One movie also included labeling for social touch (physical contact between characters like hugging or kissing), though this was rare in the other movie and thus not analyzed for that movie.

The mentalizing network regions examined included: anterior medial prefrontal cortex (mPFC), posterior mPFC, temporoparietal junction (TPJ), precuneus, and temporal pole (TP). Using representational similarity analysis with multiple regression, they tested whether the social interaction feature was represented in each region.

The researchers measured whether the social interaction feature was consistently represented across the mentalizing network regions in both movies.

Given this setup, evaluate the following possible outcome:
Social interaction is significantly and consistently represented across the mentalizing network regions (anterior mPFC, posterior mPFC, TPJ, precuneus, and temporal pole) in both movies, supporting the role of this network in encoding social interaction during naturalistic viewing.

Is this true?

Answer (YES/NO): NO